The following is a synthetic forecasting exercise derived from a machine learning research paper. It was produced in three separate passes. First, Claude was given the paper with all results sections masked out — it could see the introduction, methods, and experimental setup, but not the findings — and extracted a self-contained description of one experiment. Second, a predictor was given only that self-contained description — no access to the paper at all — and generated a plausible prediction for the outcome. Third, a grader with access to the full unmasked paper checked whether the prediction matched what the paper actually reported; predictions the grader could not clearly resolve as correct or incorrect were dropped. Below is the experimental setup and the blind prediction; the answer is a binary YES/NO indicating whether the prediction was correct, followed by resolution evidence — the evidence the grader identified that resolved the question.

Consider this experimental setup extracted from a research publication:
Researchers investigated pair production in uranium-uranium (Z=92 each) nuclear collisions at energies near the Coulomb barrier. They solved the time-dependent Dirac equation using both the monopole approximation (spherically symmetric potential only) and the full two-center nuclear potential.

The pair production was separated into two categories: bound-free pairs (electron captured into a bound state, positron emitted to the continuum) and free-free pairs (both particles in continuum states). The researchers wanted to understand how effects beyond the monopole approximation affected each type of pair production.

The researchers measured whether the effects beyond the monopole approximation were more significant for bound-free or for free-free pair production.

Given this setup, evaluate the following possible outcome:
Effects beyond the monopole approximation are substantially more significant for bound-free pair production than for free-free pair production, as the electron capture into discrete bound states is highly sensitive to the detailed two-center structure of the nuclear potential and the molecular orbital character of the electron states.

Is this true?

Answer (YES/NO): NO